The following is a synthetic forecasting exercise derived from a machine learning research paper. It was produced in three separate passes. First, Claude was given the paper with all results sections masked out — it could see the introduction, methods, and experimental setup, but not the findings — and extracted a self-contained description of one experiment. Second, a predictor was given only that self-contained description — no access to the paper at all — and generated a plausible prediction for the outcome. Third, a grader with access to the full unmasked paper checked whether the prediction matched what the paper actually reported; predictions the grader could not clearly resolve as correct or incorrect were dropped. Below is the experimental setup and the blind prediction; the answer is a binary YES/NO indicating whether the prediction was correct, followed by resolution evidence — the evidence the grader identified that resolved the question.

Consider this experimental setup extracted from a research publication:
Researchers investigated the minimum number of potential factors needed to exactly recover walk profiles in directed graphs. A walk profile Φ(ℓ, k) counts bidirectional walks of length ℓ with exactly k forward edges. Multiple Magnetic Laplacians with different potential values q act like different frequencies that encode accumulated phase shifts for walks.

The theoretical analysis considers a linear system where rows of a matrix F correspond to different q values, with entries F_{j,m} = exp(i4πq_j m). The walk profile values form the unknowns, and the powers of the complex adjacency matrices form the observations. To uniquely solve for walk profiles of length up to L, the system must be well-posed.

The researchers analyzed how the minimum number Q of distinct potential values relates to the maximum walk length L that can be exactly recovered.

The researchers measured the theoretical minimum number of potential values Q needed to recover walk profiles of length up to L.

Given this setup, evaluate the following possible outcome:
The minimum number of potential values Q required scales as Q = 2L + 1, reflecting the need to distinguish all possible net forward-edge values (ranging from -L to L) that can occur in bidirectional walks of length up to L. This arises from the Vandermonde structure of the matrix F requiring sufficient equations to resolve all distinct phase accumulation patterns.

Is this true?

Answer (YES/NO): NO